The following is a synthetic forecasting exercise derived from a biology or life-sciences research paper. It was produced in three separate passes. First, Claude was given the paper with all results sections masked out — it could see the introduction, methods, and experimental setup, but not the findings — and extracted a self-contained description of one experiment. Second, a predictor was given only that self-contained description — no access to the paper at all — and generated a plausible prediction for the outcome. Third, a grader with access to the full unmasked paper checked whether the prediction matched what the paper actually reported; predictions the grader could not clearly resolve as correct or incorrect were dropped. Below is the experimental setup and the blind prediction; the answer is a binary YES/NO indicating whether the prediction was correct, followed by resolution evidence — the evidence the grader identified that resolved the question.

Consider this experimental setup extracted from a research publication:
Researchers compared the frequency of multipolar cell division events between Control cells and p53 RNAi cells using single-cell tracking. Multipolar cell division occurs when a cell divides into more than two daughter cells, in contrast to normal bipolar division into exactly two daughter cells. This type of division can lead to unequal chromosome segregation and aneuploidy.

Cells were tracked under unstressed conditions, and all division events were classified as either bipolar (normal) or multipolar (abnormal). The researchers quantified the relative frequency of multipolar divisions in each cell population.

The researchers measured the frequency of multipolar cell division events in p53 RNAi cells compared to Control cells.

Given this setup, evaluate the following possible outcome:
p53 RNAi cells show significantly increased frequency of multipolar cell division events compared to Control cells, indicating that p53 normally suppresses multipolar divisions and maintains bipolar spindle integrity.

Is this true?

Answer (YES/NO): YES